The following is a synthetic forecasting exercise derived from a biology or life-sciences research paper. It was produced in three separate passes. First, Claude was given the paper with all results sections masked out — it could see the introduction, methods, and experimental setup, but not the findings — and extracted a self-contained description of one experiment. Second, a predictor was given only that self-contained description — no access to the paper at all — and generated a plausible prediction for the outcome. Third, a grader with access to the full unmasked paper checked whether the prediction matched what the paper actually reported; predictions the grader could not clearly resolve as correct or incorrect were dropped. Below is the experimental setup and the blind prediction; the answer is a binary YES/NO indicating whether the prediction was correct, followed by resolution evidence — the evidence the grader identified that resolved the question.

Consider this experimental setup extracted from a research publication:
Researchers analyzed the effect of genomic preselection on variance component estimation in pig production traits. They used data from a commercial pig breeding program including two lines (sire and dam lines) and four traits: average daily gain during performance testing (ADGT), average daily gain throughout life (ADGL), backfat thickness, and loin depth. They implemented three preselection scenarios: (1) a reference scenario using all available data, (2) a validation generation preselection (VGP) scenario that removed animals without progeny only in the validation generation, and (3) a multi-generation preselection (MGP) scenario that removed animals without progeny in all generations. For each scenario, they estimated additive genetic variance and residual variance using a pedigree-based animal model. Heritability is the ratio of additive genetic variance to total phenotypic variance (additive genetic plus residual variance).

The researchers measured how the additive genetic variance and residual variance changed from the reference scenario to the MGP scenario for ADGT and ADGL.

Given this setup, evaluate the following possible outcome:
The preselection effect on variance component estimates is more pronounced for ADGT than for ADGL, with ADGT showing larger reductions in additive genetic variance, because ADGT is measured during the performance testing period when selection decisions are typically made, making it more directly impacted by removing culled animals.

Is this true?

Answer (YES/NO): NO